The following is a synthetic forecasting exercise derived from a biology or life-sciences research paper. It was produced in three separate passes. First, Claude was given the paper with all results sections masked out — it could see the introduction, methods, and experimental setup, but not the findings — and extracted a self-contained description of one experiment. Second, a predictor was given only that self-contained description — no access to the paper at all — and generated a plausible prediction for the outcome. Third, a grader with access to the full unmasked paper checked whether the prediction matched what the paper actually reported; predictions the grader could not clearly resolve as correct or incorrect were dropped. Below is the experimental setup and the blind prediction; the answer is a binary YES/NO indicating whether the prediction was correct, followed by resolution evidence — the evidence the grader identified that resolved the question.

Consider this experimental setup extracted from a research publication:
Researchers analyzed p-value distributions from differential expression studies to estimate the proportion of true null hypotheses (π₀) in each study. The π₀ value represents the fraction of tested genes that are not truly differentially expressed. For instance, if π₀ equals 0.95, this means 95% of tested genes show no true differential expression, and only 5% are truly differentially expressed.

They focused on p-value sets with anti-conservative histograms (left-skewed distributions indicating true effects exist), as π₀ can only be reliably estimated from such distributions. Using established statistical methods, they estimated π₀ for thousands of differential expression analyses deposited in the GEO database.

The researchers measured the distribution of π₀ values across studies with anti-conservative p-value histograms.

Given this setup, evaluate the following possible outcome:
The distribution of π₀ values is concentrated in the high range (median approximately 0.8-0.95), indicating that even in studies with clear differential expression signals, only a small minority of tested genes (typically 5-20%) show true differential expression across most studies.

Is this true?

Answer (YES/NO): NO